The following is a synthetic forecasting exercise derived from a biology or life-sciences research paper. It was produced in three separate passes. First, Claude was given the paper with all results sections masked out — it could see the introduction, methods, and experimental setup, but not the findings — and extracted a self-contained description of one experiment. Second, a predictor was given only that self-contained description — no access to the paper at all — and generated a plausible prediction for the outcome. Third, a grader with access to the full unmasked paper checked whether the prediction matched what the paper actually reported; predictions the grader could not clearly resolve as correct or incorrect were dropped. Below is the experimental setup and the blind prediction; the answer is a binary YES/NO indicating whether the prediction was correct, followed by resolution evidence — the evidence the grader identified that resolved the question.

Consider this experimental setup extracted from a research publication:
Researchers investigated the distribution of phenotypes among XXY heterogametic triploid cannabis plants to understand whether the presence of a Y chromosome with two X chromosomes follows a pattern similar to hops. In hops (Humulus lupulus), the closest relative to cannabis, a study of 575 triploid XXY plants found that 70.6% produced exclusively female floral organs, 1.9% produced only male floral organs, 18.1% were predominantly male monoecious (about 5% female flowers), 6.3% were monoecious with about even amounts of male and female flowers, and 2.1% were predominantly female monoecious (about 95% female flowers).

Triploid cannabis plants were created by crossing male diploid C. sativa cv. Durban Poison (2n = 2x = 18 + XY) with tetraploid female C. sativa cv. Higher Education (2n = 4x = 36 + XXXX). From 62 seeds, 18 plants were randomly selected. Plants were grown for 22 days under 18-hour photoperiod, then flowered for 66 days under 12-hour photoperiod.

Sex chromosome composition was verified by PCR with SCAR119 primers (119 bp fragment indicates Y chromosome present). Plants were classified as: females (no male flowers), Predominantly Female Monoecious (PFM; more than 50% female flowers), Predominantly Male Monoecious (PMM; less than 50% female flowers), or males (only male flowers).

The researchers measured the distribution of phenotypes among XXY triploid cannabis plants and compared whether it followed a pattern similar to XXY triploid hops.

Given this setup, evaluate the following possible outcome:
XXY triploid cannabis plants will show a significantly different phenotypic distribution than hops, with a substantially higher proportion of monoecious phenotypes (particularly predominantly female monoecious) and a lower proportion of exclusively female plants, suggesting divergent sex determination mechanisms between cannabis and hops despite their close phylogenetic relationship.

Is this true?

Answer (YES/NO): YES